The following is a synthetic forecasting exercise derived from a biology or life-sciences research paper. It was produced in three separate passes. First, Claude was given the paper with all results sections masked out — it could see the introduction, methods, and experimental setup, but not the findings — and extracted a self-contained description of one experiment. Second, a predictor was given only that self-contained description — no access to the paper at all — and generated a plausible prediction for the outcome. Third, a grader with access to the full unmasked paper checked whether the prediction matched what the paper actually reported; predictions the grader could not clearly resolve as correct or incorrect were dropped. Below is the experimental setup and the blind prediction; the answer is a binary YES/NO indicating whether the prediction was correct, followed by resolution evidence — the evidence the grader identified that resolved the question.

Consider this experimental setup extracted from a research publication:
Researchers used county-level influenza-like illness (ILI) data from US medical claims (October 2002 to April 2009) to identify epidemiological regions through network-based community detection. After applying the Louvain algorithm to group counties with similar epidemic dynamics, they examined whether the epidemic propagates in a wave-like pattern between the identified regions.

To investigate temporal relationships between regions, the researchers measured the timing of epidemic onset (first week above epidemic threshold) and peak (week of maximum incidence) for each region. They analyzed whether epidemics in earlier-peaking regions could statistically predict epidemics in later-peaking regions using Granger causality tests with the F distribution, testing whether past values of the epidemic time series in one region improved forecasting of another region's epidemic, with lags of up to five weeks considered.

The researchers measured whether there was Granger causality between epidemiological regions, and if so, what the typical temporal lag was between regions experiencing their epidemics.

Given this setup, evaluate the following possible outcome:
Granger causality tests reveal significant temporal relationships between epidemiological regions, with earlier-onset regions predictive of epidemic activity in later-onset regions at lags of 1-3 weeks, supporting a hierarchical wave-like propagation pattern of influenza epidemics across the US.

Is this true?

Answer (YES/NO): NO